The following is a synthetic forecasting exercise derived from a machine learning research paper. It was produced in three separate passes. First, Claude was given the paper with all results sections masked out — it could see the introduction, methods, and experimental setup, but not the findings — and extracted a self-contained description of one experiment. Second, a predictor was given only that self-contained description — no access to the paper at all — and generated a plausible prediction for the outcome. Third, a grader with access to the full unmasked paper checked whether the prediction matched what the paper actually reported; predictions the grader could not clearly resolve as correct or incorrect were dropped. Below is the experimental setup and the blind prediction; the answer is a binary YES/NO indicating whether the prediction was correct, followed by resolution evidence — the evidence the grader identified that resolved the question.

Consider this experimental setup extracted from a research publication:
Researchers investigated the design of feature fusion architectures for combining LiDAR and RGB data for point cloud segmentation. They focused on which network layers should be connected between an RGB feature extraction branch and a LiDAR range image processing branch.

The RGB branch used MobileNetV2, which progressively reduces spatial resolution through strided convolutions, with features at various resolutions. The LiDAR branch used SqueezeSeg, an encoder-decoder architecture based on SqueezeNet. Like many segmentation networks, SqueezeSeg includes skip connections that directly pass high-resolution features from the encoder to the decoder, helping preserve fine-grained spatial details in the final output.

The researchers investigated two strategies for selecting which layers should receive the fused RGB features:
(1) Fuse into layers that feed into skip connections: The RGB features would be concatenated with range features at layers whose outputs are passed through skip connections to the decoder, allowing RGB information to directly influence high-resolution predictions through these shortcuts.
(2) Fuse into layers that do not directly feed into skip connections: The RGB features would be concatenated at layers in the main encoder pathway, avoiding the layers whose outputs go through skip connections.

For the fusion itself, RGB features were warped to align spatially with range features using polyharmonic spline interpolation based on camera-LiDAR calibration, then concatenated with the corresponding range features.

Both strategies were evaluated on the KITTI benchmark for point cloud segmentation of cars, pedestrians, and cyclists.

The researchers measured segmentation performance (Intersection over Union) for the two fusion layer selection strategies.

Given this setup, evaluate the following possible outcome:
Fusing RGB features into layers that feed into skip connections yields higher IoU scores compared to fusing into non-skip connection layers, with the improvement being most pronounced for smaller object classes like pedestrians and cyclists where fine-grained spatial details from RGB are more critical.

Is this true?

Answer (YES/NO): NO